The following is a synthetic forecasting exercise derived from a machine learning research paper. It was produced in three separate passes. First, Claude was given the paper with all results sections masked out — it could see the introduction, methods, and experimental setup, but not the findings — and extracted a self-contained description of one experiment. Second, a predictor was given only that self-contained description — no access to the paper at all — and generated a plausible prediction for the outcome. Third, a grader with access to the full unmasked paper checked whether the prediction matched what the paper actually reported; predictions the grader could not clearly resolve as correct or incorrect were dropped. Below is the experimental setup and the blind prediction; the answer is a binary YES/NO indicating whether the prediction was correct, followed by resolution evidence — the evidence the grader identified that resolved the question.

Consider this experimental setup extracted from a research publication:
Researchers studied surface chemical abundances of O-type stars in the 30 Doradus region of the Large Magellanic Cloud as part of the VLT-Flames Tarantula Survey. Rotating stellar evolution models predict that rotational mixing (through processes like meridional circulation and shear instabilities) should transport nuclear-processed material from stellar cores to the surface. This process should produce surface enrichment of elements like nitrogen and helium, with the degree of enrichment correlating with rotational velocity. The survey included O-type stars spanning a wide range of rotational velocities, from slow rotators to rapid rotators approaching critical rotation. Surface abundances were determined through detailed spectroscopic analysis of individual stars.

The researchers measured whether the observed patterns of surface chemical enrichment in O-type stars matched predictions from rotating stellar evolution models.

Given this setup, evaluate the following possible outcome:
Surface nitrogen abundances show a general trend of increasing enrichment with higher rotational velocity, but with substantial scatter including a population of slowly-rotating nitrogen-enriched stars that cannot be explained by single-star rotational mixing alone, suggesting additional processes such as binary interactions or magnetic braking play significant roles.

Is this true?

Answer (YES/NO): NO